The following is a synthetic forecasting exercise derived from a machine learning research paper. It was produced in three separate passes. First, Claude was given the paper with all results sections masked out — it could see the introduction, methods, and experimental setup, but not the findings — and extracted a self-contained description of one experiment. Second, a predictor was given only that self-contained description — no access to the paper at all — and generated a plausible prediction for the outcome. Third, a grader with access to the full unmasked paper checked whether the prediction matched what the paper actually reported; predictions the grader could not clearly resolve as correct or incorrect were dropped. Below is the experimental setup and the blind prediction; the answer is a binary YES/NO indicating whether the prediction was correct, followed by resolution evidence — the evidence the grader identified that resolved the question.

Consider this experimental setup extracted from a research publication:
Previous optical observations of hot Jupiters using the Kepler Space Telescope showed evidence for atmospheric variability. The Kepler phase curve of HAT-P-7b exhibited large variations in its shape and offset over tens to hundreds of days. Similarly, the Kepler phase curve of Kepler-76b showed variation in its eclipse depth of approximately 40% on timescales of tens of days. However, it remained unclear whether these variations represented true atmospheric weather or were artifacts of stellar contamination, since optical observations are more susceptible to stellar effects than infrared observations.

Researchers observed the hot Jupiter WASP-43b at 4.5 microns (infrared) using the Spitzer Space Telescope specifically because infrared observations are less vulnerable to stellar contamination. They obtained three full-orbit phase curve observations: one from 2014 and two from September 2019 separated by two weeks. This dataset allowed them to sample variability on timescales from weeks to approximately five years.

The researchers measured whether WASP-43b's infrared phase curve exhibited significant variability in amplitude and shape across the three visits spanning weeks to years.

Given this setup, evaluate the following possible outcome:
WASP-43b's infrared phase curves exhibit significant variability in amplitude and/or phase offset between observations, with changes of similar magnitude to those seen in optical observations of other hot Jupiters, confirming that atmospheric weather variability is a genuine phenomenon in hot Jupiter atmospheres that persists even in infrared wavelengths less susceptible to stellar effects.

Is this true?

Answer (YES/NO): NO